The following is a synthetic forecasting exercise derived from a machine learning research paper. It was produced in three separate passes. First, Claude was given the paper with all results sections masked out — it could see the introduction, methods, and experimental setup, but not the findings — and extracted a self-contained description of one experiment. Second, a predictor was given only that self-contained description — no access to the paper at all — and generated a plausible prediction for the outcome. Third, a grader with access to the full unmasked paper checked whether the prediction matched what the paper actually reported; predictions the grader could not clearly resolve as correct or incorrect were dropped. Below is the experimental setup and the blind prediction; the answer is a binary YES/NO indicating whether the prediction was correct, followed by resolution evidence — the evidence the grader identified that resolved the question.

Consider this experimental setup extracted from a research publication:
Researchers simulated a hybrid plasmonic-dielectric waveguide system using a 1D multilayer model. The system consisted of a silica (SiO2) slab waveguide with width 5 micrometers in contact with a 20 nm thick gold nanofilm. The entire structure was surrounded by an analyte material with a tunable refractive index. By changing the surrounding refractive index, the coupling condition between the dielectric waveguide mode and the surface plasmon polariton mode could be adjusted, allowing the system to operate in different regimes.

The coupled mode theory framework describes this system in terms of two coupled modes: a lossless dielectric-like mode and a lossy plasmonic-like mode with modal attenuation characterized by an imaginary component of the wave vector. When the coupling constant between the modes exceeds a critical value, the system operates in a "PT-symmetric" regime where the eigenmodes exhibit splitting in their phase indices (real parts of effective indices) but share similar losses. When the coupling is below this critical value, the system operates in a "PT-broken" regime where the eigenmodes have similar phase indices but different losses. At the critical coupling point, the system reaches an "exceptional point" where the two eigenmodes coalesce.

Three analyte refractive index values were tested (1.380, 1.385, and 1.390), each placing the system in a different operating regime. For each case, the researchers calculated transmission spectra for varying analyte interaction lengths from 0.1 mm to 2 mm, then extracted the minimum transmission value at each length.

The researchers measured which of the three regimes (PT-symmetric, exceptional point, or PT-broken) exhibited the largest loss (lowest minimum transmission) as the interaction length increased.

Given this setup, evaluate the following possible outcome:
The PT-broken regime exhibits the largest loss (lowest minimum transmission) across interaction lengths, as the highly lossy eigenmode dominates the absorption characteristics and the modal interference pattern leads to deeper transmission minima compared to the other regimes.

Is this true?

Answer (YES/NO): NO